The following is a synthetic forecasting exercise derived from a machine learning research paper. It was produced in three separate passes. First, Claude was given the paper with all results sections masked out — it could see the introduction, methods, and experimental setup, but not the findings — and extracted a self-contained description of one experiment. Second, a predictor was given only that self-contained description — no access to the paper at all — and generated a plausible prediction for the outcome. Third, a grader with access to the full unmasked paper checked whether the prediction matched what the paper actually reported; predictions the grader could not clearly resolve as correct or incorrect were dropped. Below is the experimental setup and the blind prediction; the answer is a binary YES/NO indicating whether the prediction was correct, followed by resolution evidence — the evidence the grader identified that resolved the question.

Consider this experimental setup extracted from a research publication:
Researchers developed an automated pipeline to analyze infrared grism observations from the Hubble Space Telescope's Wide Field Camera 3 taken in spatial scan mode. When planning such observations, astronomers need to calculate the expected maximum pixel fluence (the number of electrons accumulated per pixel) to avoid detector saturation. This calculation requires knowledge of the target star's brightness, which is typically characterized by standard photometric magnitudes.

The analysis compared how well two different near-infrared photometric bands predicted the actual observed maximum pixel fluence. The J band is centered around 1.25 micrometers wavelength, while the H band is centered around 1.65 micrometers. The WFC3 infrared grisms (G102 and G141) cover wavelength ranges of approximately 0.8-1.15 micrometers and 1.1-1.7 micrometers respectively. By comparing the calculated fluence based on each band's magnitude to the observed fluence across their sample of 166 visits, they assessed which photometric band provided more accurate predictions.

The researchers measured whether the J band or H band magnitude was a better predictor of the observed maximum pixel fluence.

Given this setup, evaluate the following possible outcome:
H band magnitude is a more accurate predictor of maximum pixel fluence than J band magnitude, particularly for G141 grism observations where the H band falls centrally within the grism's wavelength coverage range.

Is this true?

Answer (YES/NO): NO